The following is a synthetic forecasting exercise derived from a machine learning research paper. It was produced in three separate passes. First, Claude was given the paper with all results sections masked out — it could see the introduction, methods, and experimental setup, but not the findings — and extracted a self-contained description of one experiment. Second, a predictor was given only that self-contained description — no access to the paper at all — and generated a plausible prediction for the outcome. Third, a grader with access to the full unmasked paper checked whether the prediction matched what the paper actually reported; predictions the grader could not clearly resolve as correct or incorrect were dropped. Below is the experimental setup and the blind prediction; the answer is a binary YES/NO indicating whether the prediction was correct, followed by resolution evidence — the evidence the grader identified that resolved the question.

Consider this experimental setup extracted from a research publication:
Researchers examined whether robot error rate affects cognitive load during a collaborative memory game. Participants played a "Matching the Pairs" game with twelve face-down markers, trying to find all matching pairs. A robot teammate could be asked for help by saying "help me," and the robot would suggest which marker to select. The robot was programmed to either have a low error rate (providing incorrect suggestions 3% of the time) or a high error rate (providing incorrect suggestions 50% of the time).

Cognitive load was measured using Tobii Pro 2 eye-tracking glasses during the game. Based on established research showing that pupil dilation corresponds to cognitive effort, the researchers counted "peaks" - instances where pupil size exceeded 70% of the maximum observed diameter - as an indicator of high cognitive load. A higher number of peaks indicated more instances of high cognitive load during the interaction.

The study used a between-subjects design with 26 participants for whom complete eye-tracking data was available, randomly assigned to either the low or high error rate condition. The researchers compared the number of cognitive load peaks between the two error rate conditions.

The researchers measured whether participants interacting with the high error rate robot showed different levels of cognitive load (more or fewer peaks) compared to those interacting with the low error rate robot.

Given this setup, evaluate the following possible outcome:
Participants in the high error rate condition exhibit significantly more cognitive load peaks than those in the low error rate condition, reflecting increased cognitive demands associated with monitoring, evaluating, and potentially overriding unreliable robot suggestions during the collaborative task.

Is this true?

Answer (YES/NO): NO